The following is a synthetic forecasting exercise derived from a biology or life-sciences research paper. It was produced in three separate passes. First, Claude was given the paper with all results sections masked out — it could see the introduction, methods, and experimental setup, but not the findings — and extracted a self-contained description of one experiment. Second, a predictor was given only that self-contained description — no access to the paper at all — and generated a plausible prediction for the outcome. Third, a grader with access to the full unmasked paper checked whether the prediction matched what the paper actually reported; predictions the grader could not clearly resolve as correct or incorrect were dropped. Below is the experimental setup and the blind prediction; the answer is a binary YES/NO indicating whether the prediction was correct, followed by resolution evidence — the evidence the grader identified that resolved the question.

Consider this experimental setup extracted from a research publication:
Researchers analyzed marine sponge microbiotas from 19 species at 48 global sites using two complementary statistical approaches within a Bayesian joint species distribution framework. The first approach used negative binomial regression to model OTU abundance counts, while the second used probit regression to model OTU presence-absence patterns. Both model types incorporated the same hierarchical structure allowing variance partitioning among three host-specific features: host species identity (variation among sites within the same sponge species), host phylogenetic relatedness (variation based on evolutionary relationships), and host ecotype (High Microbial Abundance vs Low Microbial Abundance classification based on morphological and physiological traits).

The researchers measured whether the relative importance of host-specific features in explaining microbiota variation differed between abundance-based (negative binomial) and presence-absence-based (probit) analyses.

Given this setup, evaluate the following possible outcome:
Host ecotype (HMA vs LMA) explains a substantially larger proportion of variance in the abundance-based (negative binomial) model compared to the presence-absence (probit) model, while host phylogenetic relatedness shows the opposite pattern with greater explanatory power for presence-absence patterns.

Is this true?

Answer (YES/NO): NO